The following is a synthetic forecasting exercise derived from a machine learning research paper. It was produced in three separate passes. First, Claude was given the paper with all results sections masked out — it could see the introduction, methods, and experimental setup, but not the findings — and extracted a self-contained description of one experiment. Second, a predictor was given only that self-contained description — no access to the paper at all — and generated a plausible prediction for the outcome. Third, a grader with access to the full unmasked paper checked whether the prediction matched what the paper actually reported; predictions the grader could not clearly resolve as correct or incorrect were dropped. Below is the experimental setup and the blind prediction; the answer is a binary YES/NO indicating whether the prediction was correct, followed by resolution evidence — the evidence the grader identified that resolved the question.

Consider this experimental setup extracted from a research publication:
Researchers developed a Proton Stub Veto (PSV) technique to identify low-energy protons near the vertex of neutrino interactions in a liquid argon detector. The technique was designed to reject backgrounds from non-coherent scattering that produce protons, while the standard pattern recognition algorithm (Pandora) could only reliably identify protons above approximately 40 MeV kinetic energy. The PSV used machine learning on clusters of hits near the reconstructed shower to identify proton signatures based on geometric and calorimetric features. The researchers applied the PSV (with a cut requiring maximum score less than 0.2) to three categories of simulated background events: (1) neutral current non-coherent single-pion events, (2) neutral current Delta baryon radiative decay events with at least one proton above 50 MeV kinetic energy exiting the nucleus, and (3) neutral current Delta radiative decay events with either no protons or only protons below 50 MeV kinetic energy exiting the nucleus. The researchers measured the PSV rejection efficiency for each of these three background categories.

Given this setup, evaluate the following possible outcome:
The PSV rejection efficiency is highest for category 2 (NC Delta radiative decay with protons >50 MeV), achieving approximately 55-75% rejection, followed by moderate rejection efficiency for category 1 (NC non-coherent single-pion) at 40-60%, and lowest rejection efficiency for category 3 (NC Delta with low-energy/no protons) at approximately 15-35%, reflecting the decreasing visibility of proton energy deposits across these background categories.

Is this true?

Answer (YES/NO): NO